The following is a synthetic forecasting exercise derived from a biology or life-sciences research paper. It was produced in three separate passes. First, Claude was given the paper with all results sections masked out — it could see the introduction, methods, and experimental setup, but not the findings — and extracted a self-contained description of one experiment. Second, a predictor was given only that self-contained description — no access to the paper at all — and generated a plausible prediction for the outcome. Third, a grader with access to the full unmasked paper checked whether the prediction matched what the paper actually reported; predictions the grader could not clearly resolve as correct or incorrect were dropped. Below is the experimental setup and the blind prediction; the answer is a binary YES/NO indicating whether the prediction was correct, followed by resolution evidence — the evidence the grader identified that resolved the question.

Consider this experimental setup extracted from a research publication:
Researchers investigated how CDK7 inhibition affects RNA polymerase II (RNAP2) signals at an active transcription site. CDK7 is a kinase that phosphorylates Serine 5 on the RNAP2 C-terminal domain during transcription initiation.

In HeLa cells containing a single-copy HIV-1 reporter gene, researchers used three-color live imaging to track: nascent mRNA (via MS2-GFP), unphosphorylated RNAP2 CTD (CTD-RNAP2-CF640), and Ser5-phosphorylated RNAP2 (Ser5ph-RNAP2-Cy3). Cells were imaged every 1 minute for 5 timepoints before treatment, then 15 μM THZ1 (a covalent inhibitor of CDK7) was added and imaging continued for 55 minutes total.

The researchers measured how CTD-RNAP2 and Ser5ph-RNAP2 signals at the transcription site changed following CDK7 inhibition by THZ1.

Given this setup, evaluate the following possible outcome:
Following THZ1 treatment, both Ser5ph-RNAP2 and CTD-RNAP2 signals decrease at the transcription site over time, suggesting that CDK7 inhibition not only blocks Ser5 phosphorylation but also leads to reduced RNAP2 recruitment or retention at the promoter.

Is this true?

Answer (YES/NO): YES